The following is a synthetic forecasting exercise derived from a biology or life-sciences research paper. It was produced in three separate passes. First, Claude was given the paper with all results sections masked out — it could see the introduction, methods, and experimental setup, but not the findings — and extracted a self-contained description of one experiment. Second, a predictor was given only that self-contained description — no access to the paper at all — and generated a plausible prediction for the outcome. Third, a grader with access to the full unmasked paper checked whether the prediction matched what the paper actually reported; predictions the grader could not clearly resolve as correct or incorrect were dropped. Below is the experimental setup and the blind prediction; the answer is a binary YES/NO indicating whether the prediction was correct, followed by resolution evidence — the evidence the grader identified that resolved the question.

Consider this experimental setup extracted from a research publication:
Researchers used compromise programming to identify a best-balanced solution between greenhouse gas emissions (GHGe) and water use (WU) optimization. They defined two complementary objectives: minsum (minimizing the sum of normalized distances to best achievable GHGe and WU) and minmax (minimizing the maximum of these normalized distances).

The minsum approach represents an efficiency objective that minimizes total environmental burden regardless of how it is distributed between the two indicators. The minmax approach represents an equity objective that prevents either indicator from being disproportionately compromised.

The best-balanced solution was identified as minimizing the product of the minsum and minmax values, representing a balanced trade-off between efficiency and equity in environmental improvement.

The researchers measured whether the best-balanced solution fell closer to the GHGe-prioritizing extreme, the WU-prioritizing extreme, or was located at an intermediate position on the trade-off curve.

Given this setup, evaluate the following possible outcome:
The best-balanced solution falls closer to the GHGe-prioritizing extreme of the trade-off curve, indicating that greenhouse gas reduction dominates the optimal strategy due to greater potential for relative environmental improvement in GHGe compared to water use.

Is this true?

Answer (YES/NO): YES